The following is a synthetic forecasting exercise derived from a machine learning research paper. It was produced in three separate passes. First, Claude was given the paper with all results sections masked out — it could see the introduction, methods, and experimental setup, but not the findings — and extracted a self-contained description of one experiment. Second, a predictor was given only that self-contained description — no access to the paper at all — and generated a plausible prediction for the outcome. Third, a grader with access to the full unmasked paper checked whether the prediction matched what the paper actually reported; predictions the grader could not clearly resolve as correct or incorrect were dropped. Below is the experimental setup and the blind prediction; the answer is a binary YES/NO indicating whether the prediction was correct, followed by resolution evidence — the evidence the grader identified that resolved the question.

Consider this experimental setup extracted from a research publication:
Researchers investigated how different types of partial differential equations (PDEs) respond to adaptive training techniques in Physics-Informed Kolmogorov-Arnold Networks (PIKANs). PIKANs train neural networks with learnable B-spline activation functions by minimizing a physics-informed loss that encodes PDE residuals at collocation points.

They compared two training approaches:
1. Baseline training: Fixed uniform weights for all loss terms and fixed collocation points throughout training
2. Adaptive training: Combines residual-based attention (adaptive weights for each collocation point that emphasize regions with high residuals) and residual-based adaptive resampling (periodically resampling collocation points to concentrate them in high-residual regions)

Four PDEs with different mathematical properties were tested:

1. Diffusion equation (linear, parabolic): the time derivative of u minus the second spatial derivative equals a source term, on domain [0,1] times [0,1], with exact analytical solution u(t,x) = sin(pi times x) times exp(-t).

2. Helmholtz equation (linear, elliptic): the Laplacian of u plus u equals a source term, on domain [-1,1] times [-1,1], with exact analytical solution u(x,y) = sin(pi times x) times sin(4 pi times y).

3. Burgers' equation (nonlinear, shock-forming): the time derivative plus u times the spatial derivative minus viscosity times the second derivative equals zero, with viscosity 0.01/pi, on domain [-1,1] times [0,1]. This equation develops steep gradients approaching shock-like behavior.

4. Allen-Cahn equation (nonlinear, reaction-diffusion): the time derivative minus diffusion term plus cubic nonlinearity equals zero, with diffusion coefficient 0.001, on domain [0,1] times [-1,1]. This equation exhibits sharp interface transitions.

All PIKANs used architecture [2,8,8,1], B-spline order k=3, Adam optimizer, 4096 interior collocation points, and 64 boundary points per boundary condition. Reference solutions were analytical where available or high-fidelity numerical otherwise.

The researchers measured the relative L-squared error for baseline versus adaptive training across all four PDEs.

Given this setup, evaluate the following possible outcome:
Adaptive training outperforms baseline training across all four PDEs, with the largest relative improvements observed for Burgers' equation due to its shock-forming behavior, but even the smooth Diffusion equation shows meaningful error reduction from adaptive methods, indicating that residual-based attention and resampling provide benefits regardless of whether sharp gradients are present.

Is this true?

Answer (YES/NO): NO